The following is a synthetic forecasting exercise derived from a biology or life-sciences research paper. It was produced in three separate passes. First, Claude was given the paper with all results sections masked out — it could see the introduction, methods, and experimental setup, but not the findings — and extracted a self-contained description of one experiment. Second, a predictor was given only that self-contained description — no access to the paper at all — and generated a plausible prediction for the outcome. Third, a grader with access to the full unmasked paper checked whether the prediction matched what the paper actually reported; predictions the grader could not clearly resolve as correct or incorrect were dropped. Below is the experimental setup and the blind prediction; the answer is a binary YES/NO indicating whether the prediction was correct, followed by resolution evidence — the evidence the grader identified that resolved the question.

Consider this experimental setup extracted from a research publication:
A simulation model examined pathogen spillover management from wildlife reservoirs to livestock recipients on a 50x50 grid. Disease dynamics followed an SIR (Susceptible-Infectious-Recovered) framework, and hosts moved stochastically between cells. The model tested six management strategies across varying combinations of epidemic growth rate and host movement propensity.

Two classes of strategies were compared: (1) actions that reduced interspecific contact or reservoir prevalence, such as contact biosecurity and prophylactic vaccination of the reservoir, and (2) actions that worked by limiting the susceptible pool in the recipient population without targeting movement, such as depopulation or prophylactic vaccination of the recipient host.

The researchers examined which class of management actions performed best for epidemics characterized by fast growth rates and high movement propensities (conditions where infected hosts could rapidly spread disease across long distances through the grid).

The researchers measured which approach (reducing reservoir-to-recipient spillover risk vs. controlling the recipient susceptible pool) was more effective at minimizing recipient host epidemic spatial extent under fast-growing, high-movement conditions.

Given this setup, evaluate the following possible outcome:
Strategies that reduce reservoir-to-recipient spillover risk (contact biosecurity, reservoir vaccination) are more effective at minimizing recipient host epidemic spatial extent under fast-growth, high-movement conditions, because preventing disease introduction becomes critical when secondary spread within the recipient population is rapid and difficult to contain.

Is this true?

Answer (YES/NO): YES